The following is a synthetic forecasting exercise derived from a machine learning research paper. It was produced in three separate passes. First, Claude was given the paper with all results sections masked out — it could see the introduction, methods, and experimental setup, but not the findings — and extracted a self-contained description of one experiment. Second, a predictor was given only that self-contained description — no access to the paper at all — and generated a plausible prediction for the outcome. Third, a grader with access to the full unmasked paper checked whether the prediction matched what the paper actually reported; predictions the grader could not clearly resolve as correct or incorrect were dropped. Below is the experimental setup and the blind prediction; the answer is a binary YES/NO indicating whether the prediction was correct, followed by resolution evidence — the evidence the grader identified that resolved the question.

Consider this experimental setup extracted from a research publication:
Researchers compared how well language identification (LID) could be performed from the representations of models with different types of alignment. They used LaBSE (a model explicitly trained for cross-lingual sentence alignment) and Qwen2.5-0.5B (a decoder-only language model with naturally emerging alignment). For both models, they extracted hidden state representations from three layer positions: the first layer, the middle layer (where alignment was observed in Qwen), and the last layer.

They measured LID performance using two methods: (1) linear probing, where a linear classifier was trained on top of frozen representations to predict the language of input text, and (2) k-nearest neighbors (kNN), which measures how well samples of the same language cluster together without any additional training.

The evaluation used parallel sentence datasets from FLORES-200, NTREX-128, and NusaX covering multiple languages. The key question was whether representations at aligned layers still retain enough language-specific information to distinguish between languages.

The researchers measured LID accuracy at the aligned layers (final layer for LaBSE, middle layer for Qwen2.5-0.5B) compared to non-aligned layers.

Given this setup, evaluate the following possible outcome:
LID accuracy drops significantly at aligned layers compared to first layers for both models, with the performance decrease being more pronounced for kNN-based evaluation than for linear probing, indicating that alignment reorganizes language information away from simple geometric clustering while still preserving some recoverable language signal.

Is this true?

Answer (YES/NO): YES